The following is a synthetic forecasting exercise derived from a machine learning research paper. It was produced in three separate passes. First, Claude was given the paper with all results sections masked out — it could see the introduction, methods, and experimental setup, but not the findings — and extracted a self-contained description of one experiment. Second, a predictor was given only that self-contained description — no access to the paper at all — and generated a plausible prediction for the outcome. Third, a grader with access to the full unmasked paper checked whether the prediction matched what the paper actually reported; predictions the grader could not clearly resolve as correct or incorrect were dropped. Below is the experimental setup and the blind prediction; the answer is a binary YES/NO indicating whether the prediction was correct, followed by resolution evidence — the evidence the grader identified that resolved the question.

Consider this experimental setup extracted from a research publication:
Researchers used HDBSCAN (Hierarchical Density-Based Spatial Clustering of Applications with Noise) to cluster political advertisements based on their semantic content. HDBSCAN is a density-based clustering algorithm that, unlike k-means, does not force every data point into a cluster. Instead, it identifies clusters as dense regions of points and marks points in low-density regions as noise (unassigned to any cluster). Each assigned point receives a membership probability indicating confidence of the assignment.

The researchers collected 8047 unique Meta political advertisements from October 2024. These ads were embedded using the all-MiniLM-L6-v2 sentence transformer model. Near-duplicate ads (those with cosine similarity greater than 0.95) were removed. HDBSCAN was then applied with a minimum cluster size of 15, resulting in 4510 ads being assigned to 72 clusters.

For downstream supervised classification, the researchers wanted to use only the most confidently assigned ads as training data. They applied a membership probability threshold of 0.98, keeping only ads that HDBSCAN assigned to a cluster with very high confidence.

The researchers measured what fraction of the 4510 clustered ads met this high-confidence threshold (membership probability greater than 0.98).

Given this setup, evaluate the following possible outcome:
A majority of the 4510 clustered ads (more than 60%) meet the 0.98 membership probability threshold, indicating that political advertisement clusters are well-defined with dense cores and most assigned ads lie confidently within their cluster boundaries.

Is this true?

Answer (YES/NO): NO